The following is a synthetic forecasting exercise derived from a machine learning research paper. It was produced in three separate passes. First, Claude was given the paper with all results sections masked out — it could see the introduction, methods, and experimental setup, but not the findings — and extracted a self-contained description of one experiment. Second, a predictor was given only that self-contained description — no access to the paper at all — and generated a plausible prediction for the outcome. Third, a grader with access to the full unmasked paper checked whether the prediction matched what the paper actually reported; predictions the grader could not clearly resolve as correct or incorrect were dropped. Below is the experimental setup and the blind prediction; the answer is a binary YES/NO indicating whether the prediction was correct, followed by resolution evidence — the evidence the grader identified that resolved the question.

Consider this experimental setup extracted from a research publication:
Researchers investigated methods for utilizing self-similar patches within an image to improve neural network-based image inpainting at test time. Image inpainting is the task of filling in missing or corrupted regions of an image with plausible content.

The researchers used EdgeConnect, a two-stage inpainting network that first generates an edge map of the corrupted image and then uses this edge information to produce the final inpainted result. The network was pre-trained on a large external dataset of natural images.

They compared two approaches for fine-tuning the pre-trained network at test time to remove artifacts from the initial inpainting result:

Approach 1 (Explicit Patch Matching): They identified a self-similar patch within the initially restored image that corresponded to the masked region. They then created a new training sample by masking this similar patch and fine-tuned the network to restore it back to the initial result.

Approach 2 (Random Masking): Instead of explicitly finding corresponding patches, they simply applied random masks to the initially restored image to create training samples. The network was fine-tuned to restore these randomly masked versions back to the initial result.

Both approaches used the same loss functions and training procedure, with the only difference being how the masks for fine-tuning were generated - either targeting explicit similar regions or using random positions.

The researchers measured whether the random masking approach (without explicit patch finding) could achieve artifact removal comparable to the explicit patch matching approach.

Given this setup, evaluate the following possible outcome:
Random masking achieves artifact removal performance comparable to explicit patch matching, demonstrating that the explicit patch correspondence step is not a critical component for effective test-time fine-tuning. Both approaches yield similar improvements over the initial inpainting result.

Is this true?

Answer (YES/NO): YES